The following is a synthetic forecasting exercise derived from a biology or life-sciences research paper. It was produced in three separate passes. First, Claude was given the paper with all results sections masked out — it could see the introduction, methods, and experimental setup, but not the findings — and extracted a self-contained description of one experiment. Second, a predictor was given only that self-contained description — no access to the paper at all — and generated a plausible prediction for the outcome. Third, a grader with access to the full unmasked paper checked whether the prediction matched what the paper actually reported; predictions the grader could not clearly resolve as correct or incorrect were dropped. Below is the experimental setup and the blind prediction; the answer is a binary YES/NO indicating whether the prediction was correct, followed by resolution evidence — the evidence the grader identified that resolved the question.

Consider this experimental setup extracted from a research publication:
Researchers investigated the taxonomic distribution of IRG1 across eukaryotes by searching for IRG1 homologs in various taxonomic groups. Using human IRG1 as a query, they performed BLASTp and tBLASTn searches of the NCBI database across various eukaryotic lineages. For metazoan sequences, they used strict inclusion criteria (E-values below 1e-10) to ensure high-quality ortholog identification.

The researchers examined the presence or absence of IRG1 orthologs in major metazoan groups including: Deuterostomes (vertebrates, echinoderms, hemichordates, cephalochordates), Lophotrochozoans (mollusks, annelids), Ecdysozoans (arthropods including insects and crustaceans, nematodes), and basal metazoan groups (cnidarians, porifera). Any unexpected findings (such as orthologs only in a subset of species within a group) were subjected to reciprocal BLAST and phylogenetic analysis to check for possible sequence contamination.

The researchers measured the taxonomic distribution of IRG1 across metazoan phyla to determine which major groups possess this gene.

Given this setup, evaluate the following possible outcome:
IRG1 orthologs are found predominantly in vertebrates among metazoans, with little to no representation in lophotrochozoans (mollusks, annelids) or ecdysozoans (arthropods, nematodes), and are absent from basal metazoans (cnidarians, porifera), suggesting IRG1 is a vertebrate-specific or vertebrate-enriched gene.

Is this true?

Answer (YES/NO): NO